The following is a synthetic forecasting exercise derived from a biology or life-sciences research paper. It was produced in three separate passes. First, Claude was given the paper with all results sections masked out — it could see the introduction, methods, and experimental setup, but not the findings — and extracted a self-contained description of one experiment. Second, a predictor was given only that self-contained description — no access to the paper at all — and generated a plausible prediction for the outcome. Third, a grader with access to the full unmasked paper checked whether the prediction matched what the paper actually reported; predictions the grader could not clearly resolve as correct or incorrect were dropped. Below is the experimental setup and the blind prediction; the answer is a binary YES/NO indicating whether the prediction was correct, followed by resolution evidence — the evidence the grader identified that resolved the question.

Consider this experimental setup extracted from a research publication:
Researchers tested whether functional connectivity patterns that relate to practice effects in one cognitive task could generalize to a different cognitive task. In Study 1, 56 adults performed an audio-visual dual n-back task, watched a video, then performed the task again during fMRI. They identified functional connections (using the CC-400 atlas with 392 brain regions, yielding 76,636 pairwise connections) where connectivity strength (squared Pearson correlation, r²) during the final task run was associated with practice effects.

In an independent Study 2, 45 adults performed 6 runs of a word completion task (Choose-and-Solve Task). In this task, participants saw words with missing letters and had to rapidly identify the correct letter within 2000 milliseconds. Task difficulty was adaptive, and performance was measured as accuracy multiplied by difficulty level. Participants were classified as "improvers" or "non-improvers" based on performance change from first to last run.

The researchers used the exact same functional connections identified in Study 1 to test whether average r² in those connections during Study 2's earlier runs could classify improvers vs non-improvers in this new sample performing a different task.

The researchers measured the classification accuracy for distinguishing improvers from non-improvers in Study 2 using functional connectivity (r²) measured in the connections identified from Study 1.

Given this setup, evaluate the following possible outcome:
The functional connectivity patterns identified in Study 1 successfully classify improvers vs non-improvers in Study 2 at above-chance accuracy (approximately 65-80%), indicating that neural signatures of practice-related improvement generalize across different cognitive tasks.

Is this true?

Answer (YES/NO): NO